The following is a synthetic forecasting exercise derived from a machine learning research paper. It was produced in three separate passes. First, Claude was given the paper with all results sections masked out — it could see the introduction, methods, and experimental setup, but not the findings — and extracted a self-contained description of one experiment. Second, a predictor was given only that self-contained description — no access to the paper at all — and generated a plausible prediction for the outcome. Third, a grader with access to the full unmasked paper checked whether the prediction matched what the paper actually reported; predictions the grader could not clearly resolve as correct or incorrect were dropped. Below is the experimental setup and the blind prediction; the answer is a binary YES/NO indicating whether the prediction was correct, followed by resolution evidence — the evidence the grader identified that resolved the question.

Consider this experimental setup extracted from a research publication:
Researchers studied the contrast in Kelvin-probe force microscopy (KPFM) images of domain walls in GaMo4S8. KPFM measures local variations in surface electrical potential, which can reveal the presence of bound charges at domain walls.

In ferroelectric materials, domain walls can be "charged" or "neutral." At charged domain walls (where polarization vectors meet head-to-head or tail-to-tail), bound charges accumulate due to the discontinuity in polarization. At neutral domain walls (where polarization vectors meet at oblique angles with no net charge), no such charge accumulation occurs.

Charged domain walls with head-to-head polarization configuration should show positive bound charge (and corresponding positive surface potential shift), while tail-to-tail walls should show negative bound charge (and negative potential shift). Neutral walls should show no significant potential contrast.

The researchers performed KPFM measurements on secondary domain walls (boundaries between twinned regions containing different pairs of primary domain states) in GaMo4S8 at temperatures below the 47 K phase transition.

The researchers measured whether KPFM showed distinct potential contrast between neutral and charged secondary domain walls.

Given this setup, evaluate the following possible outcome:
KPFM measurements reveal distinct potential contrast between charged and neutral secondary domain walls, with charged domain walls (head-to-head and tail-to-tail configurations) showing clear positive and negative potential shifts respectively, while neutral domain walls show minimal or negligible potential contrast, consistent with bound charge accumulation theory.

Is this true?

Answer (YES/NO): YES